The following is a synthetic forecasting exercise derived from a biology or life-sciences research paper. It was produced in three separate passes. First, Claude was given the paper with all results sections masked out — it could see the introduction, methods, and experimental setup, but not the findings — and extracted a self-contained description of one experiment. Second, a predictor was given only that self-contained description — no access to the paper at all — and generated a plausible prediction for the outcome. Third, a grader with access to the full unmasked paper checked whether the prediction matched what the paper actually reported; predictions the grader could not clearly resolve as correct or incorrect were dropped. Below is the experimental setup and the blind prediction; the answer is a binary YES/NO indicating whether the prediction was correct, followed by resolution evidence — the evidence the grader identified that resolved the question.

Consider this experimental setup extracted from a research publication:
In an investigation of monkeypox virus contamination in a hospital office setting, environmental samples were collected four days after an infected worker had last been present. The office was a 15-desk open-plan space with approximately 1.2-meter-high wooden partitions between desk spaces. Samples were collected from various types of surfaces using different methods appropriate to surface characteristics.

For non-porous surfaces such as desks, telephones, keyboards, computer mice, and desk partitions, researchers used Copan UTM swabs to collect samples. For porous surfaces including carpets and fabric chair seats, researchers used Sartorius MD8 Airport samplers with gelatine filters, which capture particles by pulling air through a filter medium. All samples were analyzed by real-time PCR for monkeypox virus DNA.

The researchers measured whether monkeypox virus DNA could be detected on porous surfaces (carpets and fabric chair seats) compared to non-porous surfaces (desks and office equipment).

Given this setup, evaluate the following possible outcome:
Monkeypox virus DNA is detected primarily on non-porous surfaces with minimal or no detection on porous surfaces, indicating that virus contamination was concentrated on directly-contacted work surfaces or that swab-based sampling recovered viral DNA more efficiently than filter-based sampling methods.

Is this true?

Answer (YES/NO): YES